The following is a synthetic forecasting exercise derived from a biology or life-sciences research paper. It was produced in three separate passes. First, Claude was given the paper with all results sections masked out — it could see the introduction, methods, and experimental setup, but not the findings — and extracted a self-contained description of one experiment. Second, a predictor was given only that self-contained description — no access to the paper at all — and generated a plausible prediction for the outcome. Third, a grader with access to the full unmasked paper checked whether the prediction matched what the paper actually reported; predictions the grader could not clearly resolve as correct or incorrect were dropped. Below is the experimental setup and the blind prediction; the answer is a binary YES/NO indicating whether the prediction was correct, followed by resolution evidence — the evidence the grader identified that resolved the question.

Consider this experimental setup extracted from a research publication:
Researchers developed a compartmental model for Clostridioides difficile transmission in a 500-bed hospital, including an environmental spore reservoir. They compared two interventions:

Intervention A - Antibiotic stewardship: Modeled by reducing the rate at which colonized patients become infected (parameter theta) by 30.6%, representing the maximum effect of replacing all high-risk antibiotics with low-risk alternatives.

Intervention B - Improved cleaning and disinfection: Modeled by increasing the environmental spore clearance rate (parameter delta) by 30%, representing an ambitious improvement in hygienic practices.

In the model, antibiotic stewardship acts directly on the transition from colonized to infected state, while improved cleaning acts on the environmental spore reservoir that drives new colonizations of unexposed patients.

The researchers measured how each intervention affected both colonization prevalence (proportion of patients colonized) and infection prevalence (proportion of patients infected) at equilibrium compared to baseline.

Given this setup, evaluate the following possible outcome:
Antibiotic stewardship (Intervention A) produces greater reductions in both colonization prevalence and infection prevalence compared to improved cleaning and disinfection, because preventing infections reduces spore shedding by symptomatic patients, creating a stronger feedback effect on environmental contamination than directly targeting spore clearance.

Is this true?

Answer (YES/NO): NO